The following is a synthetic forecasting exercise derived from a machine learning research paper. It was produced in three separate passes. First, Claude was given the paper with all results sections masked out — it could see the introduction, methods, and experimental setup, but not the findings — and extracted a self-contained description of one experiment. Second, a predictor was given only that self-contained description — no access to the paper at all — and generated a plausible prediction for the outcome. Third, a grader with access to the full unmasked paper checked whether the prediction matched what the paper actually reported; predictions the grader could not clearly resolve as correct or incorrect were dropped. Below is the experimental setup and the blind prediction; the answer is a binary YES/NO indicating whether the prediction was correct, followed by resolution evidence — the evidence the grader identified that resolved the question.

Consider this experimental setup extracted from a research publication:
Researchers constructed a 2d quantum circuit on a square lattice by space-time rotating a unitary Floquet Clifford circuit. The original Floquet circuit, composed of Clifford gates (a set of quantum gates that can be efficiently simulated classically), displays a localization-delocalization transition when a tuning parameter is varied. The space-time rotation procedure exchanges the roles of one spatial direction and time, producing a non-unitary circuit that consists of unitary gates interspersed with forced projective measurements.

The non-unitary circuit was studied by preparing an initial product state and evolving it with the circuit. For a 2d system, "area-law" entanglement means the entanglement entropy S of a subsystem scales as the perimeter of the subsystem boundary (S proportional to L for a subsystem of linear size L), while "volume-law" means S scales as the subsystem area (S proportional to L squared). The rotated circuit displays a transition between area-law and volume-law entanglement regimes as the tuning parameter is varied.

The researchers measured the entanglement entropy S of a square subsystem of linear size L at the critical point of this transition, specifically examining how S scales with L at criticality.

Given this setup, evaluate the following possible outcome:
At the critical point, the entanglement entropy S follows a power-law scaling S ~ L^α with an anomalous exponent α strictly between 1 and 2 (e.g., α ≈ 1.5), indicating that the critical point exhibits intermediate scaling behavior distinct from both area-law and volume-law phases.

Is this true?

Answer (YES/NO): NO